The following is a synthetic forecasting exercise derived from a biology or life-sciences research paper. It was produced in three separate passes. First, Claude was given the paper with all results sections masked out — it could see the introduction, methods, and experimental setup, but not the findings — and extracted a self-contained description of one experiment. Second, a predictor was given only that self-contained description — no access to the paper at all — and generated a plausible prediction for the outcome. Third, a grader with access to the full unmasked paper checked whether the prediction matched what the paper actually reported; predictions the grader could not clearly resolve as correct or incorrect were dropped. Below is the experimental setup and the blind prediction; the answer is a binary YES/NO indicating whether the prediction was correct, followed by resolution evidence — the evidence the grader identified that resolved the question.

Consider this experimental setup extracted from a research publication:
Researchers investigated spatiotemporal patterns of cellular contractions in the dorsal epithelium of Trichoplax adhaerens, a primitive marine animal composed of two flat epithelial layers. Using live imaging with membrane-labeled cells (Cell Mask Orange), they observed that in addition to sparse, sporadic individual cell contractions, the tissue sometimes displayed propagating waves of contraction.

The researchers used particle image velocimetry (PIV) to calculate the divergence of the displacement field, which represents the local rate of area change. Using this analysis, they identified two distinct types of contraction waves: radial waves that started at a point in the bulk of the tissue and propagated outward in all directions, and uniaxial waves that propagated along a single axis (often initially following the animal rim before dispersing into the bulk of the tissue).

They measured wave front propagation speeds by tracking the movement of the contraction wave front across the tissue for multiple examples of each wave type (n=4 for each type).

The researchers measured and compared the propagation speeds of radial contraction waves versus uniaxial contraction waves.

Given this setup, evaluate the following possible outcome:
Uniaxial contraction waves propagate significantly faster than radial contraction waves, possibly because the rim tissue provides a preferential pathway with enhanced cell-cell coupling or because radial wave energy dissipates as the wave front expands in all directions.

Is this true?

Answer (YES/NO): YES